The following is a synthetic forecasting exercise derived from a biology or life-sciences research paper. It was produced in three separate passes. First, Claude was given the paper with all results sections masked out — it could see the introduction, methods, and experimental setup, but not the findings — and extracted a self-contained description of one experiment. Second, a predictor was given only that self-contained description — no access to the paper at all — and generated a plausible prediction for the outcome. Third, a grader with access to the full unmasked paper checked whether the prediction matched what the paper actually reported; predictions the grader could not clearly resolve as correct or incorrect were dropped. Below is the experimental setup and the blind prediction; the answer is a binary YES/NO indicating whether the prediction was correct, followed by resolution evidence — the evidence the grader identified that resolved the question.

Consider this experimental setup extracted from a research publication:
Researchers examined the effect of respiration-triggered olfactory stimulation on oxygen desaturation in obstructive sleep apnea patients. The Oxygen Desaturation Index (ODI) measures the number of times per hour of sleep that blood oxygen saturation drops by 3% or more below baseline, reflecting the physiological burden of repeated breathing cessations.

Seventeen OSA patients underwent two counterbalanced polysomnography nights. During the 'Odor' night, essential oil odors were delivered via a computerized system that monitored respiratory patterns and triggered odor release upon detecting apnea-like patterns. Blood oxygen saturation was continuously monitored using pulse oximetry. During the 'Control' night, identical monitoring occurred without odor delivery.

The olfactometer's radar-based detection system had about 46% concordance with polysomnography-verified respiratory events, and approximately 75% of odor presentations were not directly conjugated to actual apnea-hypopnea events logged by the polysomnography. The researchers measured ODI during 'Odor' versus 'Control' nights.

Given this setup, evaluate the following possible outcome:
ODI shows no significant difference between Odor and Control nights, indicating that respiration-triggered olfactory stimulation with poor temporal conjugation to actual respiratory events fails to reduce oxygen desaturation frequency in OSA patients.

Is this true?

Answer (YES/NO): NO